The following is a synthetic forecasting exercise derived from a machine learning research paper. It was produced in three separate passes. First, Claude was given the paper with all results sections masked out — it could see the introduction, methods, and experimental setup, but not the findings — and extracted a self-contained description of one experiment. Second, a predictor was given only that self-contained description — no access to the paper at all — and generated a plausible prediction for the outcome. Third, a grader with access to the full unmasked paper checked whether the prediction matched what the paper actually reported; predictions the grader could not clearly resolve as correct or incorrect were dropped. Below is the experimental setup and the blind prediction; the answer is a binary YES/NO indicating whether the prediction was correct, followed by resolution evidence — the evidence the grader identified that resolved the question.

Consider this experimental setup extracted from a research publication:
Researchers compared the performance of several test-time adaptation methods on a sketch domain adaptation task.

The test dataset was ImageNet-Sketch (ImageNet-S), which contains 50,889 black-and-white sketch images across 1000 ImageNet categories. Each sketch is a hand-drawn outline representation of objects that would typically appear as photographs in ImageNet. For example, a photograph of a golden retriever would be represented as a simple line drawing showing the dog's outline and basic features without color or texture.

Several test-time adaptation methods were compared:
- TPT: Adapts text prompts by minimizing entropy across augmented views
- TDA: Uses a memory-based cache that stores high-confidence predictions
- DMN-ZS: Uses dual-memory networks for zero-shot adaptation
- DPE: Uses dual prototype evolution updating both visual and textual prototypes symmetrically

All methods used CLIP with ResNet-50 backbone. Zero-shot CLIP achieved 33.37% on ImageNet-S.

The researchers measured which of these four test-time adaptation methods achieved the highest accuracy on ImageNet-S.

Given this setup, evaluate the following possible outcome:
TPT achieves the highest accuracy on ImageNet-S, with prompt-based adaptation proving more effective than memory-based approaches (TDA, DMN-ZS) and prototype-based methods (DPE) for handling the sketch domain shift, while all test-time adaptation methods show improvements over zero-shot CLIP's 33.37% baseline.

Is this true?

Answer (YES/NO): NO